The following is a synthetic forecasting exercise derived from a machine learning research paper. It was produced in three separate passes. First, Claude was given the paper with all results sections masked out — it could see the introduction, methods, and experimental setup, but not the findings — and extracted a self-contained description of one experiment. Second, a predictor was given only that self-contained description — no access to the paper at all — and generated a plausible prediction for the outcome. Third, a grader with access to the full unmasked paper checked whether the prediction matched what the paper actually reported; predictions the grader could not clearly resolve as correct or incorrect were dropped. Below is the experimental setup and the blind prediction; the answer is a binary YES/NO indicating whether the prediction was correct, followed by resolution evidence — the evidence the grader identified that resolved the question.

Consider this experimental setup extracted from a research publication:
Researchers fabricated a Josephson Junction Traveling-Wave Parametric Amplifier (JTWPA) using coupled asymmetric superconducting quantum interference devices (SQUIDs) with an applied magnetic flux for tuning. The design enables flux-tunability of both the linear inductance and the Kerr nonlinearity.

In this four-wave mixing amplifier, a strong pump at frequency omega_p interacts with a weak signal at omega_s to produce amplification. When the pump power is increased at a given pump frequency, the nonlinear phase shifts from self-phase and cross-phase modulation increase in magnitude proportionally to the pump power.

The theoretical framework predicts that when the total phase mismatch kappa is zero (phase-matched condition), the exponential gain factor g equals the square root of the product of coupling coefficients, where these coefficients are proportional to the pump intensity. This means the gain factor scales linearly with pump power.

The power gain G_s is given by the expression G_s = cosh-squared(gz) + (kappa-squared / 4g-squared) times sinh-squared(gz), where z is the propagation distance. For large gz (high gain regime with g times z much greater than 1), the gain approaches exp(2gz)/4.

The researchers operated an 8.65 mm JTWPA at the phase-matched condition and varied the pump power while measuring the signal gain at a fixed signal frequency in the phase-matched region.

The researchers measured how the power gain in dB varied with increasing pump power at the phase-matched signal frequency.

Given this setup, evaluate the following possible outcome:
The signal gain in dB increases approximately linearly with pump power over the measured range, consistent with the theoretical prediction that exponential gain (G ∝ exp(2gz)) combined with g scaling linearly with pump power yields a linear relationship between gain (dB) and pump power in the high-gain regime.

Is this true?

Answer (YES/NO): NO